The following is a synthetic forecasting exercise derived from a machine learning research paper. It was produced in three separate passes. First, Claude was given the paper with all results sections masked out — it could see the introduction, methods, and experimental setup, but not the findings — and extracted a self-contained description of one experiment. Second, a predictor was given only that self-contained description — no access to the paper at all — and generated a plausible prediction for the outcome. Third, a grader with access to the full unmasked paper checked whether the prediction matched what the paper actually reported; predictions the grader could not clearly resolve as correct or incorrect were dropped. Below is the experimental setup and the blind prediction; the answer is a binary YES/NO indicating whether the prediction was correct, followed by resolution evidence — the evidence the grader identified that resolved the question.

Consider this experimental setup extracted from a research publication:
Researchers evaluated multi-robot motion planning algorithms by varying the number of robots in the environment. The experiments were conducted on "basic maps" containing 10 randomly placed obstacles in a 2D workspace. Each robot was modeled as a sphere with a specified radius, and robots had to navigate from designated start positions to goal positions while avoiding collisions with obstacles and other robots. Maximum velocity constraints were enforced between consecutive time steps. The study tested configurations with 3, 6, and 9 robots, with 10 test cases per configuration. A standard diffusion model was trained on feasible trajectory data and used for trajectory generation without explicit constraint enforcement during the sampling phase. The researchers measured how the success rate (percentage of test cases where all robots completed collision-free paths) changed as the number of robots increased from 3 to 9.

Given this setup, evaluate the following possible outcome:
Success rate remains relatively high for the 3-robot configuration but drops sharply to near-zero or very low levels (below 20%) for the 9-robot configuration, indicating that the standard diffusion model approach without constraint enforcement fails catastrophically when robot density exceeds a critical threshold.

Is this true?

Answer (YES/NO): NO